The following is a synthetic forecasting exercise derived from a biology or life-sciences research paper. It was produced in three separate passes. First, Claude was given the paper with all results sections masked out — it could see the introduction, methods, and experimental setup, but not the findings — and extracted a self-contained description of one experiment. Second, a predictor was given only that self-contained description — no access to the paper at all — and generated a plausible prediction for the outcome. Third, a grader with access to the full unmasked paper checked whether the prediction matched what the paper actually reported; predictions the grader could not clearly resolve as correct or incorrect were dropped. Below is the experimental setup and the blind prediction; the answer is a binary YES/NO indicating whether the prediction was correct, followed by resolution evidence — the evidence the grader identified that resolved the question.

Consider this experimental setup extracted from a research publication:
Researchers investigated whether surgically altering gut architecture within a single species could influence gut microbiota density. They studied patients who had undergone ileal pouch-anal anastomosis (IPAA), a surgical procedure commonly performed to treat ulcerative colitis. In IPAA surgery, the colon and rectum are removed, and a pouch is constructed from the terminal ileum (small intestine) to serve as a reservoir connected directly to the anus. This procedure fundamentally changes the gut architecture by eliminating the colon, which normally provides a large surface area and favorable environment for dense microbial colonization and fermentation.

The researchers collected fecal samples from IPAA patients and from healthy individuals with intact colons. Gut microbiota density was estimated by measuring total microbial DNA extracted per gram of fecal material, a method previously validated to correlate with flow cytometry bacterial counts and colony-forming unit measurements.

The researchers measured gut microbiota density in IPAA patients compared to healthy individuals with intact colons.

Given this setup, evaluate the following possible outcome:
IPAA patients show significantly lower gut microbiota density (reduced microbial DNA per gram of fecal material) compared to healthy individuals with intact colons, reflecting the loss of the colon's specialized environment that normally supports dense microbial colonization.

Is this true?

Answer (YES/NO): YES